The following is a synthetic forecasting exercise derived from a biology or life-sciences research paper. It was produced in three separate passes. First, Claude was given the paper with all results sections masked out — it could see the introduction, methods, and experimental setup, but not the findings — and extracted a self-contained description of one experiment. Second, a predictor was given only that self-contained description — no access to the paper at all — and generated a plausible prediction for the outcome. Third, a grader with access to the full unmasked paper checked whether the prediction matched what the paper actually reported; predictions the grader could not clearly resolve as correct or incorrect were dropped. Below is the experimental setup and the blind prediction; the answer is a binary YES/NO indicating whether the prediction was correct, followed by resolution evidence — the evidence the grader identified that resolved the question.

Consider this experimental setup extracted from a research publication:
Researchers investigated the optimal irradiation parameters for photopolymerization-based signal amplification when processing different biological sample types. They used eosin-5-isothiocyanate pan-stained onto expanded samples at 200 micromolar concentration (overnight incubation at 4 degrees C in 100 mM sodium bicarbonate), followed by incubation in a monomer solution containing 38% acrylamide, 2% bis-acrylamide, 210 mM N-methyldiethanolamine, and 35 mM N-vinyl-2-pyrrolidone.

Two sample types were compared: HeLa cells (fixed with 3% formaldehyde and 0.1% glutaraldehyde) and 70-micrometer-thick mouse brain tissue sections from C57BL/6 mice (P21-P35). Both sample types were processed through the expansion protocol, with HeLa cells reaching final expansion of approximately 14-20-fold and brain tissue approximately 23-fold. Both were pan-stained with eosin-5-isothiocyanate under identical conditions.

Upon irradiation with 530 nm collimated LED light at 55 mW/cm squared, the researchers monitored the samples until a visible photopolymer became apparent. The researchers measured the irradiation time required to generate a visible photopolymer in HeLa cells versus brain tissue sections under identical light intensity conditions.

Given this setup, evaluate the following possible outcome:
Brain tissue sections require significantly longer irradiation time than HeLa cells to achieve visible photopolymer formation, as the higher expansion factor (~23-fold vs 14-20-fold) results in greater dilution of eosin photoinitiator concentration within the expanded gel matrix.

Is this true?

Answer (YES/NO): NO